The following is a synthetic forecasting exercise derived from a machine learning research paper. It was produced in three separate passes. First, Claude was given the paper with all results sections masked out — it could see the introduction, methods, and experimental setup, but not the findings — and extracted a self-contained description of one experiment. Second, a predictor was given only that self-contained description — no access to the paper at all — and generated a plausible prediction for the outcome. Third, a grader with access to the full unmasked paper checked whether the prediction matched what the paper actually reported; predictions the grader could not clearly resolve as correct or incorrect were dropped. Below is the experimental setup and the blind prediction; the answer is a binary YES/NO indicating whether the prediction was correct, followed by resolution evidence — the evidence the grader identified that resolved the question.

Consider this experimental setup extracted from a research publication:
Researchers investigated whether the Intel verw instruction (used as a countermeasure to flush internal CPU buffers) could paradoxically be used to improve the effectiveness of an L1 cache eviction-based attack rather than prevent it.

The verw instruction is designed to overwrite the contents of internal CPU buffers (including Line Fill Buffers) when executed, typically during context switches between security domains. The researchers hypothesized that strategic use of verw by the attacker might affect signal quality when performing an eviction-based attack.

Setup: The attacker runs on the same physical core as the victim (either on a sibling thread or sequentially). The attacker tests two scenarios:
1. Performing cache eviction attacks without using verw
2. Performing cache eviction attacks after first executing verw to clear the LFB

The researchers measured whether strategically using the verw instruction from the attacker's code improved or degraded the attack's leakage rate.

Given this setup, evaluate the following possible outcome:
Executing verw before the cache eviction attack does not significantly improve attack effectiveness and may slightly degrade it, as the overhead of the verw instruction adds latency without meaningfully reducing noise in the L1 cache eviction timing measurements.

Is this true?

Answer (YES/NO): NO